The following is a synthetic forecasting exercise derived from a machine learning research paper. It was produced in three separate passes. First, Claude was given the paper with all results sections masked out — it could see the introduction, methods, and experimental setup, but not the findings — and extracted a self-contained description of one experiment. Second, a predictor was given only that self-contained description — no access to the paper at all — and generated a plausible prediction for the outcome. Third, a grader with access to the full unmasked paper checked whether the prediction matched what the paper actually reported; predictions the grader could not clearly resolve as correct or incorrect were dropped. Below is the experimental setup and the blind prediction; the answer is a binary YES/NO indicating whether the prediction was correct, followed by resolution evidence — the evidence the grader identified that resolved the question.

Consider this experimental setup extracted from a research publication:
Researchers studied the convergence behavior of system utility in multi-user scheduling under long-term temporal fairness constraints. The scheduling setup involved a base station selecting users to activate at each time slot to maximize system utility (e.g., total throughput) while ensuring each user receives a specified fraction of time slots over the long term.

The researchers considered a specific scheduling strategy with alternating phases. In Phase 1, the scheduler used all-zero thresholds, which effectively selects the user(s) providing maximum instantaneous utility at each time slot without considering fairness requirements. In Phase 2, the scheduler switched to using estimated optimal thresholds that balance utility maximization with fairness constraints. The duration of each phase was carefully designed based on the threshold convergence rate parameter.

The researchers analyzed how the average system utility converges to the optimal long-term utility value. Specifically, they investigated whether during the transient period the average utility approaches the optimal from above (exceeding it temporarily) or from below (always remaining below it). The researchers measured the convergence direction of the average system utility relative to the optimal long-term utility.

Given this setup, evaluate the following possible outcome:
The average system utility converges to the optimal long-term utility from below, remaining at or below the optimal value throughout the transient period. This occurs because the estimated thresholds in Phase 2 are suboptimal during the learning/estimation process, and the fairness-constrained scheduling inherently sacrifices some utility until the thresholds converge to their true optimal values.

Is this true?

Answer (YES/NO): NO